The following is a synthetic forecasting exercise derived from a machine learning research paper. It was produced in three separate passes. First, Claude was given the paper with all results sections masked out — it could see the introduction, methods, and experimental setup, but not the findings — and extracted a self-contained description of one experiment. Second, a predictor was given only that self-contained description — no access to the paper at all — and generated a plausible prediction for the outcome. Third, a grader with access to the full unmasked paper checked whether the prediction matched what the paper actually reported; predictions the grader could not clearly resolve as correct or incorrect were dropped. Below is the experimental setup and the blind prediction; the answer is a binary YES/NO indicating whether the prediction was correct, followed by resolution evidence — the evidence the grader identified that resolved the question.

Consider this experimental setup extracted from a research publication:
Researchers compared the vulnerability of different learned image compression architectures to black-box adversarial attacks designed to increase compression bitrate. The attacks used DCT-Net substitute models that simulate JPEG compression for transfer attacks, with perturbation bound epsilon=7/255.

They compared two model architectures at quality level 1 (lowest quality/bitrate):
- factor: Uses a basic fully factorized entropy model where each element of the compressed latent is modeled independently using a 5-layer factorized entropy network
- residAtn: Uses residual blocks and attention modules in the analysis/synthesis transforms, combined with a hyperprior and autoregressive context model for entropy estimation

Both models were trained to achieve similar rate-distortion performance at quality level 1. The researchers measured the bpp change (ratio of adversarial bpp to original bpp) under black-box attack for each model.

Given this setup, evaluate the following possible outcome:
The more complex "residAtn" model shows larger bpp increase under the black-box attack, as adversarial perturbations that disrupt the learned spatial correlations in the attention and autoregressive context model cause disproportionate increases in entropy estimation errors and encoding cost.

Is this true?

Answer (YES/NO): YES